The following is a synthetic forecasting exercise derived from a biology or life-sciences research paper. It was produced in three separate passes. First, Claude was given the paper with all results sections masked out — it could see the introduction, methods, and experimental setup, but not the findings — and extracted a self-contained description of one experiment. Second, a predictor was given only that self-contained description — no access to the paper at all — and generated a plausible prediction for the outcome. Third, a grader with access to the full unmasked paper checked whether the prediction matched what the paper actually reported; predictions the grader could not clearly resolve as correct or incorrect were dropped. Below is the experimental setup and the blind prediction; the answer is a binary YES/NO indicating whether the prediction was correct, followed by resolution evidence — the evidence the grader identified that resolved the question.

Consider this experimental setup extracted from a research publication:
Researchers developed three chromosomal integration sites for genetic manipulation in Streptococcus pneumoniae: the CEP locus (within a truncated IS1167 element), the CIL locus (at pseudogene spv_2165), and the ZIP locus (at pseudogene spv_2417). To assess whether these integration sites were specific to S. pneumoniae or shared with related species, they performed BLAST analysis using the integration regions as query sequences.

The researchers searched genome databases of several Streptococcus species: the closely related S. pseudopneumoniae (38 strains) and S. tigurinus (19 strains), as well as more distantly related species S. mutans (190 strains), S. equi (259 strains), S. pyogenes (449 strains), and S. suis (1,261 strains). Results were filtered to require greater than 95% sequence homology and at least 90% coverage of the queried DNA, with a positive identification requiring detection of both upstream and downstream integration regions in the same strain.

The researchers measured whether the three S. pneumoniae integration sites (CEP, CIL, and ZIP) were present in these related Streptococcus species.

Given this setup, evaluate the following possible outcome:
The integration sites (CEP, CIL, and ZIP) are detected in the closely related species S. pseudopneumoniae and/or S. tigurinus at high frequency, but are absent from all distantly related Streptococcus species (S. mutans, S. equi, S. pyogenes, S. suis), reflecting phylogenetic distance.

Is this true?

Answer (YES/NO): NO